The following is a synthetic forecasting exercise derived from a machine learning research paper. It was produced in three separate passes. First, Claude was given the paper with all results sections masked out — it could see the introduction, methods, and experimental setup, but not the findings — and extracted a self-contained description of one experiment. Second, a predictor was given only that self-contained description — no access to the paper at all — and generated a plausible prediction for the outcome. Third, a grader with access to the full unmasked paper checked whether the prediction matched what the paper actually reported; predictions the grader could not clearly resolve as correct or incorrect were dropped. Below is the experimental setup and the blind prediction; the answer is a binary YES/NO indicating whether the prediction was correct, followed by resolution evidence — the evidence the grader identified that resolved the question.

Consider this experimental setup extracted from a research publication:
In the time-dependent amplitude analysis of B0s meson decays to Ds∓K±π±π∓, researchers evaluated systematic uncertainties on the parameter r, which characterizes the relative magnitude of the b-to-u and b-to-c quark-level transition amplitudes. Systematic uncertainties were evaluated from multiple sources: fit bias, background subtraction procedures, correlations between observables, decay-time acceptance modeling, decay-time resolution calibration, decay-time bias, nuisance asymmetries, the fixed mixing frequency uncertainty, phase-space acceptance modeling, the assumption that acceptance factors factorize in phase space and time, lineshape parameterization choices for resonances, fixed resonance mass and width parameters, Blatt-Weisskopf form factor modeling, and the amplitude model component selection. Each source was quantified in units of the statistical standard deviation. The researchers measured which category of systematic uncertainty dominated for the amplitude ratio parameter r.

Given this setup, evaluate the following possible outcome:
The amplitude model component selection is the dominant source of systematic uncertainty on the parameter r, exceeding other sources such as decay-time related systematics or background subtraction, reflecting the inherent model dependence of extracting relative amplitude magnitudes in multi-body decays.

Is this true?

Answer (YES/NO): YES